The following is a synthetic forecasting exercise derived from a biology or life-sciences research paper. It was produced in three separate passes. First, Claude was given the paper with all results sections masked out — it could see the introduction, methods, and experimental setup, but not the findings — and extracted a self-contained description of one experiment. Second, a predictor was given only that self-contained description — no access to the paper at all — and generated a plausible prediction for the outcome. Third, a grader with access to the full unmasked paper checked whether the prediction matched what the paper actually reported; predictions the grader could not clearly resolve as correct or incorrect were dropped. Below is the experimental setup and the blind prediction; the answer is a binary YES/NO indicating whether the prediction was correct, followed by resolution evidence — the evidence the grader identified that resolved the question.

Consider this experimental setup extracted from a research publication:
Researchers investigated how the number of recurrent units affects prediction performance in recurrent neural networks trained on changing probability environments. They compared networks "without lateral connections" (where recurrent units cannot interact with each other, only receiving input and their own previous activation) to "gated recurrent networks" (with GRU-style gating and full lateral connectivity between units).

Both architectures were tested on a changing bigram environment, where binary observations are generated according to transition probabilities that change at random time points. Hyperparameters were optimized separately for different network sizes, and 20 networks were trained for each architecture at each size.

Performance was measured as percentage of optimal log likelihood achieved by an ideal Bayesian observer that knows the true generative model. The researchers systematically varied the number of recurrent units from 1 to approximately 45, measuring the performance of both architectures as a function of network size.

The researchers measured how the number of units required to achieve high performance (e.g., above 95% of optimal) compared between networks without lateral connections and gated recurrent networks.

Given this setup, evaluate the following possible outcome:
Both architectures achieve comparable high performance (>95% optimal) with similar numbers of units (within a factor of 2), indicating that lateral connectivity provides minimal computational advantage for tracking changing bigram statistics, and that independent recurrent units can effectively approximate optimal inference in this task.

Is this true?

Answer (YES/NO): NO